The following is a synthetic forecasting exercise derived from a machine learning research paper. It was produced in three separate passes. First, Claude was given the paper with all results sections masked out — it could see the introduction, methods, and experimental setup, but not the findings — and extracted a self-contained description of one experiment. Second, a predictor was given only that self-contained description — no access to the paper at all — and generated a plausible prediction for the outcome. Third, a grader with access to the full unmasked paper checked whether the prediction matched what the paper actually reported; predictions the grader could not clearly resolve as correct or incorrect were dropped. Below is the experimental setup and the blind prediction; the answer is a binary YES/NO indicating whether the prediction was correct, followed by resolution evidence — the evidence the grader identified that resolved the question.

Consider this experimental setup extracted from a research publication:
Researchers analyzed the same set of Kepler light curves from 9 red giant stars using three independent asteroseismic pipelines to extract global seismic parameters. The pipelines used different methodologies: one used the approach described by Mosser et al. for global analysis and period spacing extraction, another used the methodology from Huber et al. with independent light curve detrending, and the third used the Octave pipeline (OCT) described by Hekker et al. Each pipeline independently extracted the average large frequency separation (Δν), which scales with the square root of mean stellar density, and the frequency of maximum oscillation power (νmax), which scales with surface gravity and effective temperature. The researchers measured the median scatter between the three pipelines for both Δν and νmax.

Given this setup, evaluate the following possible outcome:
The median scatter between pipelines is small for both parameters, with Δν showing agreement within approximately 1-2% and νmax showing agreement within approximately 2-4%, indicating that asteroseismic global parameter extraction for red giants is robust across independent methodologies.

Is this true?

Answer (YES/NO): NO